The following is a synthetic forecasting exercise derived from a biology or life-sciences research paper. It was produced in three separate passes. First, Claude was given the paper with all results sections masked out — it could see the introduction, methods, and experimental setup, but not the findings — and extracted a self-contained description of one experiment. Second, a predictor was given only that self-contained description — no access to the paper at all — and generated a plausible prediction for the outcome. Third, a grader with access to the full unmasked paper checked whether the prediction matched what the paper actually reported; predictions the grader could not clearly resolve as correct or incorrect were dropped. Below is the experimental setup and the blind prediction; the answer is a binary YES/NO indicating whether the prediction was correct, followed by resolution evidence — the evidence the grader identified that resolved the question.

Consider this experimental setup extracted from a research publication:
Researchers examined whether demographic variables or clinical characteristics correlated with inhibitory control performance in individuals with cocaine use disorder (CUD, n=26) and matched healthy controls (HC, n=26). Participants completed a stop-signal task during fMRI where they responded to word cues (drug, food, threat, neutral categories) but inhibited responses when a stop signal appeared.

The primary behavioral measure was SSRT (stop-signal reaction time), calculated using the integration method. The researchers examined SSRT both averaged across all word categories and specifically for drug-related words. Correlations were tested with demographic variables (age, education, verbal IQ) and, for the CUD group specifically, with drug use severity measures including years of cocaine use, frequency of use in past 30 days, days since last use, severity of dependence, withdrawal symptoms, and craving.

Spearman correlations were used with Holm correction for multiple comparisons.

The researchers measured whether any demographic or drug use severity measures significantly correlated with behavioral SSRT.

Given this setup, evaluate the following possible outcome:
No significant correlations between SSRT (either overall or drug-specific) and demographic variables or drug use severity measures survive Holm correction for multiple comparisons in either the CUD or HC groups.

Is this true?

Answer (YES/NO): NO